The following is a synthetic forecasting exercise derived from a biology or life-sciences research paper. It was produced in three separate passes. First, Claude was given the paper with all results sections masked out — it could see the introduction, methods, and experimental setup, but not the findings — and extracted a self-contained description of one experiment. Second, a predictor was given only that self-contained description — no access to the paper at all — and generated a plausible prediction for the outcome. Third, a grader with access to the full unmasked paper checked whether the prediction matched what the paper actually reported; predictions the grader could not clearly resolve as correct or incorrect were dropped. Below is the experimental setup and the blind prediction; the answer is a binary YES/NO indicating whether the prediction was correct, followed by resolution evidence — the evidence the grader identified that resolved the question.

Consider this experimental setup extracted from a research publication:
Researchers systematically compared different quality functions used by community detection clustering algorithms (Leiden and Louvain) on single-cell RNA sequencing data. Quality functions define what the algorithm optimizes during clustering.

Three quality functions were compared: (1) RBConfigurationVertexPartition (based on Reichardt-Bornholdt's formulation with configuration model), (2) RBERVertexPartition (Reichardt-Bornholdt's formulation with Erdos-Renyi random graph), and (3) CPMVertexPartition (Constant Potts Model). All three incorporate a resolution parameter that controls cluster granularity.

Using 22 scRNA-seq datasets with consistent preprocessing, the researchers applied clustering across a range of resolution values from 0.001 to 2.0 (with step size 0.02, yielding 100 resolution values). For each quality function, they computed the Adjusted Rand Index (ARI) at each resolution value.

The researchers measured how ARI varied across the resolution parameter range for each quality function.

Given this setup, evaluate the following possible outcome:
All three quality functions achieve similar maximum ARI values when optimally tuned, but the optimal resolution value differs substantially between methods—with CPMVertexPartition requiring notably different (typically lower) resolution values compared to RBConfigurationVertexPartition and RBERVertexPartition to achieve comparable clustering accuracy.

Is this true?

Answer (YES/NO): NO